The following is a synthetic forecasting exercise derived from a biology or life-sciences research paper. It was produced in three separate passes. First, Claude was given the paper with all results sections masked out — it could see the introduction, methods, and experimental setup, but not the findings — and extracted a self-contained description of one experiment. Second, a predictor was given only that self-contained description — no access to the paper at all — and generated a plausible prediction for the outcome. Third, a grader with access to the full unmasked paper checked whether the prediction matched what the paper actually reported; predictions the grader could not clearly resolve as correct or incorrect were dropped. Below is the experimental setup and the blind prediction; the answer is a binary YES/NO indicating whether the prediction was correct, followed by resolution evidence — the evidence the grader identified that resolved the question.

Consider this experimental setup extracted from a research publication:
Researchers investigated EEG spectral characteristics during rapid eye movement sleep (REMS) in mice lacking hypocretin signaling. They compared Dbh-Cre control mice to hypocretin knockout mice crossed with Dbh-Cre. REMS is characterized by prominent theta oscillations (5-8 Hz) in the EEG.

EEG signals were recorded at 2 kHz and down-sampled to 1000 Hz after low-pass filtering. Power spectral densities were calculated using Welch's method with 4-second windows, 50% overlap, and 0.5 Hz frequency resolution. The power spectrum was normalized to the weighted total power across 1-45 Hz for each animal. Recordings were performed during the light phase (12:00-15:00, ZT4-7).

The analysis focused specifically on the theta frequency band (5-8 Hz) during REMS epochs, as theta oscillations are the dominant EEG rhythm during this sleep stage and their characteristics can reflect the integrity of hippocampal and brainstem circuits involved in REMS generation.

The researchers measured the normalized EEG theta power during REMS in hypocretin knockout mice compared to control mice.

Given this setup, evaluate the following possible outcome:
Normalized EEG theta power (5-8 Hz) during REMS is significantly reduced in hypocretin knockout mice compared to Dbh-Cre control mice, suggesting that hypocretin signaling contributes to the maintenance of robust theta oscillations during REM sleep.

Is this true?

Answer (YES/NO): NO